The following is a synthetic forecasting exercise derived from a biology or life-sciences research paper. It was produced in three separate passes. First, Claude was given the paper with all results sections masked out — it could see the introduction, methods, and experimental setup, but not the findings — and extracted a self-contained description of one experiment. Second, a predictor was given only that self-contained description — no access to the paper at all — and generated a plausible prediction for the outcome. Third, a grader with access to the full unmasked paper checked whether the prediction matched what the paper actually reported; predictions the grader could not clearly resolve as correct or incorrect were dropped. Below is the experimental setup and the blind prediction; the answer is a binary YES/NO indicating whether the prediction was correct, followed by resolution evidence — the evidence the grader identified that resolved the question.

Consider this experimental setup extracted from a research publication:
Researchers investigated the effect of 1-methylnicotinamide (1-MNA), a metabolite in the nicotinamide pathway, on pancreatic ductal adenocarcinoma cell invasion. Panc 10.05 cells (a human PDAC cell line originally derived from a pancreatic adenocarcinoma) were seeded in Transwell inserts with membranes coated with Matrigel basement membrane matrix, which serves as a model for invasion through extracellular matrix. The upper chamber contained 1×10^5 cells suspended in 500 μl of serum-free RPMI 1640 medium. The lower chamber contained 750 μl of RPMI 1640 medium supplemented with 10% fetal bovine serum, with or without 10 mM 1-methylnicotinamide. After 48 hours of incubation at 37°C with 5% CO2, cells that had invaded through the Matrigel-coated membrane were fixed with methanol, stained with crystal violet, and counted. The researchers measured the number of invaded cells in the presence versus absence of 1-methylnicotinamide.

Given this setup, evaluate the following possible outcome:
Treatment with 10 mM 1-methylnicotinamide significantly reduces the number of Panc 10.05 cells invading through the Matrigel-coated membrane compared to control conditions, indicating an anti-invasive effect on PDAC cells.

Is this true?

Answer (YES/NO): NO